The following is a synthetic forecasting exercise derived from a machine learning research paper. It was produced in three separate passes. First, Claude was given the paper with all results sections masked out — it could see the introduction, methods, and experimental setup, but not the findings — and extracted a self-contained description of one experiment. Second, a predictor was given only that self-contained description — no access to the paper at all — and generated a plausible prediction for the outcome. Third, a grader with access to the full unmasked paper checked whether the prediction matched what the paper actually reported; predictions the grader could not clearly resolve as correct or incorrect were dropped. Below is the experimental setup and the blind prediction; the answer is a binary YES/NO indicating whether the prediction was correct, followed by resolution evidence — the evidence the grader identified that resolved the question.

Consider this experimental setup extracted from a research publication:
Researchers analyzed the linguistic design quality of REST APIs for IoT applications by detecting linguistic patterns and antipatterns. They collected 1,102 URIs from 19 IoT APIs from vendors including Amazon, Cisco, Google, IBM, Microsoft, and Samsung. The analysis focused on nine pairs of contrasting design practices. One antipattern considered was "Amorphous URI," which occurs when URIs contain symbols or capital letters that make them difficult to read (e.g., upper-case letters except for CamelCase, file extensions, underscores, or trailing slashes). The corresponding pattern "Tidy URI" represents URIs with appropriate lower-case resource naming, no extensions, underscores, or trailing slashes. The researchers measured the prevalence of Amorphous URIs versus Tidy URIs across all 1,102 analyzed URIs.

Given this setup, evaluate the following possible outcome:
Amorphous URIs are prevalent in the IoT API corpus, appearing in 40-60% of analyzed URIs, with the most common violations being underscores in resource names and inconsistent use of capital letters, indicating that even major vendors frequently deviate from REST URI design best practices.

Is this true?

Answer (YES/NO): NO